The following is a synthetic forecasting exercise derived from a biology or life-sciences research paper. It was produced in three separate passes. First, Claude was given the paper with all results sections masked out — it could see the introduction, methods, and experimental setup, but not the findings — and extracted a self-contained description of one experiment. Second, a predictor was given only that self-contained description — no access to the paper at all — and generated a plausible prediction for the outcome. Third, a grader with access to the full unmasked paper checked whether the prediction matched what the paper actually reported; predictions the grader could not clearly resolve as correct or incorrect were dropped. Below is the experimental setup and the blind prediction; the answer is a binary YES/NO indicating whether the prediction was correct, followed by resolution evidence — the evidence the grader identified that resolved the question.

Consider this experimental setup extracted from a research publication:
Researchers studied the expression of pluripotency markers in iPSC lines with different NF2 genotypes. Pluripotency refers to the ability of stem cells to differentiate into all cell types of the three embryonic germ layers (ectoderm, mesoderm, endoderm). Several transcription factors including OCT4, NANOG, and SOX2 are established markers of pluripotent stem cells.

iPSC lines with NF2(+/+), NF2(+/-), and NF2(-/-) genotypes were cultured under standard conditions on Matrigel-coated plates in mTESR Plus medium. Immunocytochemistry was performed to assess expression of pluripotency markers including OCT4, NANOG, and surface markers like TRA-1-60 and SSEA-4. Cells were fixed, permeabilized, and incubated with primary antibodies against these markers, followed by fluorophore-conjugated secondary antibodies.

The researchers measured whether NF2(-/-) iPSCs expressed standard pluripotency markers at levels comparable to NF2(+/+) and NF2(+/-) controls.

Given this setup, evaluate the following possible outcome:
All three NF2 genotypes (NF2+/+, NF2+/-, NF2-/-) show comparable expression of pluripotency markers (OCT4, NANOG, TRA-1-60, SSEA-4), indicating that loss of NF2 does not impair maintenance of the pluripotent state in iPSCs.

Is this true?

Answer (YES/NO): NO